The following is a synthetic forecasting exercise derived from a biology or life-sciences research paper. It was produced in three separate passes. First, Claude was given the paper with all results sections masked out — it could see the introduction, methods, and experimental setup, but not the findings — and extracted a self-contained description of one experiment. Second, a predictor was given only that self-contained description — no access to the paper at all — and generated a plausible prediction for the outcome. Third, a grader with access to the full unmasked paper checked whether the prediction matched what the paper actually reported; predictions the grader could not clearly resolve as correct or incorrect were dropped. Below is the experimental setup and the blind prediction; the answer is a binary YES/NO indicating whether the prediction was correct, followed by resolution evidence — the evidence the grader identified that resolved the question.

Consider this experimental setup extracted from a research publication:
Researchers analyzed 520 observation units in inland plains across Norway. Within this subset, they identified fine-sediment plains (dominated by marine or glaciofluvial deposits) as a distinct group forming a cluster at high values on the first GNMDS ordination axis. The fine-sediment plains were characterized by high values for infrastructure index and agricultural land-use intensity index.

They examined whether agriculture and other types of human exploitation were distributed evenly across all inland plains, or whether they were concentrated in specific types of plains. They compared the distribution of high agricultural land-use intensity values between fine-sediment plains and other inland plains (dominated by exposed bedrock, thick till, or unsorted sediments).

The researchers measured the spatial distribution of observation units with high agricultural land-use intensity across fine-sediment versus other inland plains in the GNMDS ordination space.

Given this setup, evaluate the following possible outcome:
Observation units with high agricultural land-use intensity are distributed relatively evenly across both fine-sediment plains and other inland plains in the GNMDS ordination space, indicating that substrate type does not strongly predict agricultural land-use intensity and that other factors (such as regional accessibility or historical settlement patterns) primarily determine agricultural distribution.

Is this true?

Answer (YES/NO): NO